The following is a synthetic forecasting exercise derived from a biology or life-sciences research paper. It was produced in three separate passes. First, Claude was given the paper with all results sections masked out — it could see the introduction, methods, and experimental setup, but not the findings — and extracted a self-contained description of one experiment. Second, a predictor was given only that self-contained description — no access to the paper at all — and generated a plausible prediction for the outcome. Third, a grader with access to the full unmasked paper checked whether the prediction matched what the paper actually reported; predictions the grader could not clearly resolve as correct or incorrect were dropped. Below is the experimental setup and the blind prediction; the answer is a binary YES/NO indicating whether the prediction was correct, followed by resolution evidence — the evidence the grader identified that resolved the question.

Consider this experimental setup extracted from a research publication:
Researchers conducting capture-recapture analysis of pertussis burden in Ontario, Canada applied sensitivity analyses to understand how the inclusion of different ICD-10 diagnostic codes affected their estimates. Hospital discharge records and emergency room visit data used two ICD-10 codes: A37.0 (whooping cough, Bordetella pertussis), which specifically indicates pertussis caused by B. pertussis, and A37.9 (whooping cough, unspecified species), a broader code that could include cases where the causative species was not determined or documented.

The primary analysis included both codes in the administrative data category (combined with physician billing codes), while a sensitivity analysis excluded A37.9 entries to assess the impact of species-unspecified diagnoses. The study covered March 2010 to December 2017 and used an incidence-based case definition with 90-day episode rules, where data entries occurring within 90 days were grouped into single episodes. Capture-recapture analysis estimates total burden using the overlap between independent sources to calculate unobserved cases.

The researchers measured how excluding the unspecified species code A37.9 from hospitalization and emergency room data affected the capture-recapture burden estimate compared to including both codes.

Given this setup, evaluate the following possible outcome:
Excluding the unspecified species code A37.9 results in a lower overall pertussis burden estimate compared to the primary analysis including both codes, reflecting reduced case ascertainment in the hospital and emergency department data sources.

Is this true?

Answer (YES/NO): NO